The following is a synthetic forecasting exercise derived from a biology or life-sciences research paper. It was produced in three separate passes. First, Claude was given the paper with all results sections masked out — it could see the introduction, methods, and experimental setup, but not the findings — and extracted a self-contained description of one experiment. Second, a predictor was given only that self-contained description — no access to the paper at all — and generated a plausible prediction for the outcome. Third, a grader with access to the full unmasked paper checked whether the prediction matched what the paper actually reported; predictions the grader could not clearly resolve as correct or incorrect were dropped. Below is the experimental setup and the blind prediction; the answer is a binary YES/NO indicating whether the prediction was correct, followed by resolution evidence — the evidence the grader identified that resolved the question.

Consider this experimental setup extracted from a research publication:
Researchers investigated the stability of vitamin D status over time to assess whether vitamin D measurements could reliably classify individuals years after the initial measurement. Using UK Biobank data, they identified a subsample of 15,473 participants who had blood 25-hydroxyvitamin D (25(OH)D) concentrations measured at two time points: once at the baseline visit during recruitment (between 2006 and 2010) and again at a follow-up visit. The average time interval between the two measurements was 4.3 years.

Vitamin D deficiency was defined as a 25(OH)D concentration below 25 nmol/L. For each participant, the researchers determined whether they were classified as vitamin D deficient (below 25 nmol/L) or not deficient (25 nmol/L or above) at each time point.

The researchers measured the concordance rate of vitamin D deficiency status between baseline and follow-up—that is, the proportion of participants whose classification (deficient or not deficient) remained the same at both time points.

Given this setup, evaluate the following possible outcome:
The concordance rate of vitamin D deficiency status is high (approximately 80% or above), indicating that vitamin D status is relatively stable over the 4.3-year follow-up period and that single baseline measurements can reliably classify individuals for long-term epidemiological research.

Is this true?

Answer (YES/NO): YES